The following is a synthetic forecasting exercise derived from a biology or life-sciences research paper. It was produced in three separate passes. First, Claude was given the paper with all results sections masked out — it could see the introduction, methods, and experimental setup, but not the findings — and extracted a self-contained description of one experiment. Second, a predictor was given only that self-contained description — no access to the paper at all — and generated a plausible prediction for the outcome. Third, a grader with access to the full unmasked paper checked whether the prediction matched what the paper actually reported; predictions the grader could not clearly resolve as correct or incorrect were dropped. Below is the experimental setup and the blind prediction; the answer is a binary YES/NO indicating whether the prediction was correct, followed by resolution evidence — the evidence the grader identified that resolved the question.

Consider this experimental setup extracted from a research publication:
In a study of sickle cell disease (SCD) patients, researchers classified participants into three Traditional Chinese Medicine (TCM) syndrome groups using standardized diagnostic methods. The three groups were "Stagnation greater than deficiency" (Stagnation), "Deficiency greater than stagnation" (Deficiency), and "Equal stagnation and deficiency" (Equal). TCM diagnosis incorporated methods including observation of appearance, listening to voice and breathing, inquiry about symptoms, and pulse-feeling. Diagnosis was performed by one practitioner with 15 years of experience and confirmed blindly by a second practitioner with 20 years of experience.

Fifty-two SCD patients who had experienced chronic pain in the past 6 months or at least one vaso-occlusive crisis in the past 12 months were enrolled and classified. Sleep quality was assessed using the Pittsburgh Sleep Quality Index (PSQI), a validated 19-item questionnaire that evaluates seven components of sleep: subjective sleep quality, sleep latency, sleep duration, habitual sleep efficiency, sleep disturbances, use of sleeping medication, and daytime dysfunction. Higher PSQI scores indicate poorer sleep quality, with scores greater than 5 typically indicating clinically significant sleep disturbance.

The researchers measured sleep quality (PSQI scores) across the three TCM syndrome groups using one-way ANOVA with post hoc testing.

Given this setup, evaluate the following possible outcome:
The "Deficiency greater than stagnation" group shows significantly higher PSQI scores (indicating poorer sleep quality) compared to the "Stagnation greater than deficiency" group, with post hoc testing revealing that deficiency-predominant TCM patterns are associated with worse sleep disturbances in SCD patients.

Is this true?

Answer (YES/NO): NO